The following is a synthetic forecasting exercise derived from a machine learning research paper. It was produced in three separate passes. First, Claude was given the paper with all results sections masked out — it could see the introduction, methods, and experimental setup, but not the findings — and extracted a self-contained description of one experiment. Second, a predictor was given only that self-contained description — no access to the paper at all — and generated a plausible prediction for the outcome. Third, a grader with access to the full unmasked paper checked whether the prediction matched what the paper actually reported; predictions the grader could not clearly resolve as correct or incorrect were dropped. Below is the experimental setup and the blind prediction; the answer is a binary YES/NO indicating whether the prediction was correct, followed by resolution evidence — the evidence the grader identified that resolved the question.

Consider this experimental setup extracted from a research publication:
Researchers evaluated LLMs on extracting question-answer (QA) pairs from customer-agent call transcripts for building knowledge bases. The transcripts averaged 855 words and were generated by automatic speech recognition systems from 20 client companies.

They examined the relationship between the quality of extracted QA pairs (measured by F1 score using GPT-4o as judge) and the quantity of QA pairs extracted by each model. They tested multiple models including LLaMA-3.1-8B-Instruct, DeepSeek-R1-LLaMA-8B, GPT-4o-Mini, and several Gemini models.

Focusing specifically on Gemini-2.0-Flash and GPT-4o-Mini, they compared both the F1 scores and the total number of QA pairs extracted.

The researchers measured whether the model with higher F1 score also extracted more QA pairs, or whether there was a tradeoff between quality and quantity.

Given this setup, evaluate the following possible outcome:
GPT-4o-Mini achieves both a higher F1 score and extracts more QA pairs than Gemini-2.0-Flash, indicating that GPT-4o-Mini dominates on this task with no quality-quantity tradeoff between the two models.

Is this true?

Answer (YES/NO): YES